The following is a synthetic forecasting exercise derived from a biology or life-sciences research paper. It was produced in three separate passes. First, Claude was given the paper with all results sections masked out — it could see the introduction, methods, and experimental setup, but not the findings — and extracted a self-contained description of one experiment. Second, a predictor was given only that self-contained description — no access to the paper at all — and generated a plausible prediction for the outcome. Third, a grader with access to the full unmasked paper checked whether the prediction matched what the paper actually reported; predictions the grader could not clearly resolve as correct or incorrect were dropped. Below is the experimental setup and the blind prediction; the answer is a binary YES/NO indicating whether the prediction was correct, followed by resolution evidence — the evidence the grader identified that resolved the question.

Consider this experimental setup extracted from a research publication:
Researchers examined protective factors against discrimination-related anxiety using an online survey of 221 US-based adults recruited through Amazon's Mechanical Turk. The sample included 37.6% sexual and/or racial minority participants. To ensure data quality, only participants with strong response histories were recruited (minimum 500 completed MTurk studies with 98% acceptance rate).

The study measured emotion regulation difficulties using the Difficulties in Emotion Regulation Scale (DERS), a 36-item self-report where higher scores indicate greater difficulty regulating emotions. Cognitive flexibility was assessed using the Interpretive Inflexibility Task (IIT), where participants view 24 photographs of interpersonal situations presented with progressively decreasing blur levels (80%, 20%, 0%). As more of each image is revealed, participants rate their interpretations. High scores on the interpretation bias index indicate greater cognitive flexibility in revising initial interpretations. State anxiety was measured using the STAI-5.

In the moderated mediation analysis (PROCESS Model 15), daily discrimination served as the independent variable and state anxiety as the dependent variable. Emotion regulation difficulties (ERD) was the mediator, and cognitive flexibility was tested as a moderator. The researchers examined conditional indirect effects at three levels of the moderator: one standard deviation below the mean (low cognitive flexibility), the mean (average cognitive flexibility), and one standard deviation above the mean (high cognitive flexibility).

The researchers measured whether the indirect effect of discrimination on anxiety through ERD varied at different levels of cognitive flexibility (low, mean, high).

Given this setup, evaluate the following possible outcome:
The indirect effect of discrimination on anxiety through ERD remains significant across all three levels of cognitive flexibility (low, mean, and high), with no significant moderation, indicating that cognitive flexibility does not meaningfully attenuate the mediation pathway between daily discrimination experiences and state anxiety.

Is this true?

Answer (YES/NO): NO